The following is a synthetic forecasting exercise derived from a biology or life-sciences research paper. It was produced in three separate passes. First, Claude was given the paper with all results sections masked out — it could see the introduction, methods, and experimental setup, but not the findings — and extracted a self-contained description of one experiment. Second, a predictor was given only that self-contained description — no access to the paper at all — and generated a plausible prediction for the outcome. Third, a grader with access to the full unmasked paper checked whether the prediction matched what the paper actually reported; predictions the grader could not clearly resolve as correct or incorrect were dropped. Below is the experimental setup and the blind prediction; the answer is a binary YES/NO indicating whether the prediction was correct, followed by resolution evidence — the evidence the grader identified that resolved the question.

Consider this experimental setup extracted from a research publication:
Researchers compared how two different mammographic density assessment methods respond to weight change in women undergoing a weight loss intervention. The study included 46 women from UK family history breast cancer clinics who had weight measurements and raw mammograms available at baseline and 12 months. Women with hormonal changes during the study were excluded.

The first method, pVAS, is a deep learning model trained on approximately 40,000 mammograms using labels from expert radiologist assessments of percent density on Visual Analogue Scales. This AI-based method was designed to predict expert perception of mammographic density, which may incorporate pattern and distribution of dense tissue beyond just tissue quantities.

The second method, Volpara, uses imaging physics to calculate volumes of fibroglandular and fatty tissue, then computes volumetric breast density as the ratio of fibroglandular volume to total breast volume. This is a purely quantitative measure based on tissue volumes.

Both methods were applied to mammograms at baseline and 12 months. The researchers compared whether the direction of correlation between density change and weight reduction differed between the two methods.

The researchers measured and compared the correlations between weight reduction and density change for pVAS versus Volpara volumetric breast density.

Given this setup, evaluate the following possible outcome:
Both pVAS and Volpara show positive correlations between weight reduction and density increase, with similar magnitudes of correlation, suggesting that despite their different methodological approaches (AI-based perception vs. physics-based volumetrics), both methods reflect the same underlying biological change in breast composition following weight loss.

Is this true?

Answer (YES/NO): NO